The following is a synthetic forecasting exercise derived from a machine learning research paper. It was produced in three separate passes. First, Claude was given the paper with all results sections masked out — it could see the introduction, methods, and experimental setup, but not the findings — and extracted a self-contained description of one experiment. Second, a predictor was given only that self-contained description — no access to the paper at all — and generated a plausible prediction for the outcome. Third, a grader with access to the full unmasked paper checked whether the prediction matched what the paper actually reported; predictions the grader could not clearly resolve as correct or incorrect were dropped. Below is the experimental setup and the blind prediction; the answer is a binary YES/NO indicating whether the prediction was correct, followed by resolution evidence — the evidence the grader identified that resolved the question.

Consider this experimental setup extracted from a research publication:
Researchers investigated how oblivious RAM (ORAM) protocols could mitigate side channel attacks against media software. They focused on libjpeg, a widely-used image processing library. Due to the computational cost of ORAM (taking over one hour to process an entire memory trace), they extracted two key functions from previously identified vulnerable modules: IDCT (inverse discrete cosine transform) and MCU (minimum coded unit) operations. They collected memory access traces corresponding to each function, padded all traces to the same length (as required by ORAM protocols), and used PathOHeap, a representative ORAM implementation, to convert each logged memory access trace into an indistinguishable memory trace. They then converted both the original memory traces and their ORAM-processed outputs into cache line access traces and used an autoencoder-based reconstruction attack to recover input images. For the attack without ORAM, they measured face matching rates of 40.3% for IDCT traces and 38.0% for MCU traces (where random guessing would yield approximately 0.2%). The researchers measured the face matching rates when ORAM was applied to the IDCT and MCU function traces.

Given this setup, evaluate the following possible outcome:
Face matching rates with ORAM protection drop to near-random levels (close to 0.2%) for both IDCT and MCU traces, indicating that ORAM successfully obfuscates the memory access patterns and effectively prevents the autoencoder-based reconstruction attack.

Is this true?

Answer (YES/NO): YES